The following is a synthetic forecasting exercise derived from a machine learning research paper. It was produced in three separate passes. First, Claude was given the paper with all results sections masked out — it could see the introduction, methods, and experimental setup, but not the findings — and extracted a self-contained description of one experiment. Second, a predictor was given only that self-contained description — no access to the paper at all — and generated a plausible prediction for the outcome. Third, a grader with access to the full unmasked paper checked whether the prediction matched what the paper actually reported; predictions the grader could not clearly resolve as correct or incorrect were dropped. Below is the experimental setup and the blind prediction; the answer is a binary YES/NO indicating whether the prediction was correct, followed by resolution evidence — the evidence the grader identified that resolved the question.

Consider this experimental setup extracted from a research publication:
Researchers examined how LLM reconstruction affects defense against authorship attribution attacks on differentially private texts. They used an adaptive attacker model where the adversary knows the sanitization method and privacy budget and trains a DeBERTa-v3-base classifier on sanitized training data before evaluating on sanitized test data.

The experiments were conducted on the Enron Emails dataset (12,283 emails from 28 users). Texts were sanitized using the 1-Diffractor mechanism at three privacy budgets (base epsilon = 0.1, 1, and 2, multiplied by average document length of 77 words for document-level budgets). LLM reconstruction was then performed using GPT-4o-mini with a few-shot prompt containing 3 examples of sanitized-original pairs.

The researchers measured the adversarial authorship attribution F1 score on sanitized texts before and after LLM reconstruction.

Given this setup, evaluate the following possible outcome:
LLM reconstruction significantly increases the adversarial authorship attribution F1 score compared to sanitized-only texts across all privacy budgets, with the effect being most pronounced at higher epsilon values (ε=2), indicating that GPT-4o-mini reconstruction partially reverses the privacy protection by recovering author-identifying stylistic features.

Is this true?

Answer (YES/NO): NO